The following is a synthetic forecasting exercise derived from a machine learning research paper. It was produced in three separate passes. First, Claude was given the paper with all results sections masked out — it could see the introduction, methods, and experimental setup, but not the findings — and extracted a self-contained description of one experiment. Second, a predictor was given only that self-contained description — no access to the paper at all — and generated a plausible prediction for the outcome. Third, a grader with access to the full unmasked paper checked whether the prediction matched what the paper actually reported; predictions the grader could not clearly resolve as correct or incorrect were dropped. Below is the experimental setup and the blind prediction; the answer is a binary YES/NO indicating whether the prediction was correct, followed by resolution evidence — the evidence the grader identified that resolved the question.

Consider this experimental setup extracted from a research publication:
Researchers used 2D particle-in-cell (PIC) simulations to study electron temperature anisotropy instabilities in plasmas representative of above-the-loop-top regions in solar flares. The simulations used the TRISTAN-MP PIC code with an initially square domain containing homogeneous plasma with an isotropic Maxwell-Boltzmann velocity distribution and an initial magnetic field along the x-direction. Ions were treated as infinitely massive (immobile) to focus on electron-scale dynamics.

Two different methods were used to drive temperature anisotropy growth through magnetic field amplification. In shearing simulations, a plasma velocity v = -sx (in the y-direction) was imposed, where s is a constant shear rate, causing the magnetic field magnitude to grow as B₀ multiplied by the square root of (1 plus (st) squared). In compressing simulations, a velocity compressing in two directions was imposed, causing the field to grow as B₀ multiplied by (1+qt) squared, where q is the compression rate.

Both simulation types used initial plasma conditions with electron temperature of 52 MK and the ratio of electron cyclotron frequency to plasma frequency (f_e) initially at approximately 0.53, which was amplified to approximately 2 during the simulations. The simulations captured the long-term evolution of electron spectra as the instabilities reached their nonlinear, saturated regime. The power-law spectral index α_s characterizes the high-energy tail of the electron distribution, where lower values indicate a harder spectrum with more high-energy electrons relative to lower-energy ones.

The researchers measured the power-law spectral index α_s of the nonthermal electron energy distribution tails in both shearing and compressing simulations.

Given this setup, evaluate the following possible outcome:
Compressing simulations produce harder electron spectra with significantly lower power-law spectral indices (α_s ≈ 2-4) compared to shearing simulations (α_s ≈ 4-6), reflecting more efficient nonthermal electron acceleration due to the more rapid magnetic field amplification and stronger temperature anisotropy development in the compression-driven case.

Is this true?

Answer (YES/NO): NO